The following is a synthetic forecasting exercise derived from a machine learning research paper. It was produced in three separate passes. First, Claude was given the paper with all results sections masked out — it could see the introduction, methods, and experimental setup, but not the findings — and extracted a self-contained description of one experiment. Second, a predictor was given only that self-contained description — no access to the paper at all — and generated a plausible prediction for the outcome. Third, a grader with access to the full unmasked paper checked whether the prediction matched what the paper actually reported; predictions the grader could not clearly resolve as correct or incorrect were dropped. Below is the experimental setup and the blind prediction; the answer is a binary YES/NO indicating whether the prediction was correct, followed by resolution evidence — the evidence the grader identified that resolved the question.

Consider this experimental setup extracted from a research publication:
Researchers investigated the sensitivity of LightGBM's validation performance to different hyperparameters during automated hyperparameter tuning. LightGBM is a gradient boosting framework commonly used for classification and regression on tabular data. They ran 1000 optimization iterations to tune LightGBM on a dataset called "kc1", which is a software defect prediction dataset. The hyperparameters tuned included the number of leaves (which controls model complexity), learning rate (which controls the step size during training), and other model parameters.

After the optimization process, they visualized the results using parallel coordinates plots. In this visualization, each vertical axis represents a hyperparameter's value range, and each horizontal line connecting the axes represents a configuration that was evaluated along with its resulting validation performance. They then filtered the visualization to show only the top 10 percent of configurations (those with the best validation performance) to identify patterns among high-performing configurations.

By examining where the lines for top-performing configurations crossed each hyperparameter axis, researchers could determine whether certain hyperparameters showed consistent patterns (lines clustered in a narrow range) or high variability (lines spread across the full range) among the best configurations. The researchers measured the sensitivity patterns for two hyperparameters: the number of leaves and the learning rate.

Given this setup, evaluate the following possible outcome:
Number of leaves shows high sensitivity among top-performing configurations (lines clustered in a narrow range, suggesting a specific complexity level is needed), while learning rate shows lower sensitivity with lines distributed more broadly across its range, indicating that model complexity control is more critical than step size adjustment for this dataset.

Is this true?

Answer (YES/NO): NO